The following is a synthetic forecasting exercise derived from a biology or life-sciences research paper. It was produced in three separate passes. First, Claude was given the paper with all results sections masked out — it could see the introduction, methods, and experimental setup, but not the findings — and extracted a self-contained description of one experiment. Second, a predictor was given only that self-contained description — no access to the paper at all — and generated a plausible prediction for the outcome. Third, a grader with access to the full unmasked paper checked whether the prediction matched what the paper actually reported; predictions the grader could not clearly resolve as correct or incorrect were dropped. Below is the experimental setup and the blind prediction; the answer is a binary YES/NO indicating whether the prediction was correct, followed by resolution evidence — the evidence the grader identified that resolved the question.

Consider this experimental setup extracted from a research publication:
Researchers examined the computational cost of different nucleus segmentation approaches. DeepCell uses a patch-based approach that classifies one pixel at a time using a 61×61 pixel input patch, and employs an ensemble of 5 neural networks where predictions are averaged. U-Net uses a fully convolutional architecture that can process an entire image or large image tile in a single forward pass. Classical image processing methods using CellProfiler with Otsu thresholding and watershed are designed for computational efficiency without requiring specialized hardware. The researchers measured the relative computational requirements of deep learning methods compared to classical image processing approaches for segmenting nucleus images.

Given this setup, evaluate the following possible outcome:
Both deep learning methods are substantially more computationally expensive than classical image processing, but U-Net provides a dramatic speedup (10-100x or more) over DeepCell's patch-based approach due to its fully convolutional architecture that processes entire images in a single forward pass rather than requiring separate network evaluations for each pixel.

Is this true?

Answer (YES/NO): NO